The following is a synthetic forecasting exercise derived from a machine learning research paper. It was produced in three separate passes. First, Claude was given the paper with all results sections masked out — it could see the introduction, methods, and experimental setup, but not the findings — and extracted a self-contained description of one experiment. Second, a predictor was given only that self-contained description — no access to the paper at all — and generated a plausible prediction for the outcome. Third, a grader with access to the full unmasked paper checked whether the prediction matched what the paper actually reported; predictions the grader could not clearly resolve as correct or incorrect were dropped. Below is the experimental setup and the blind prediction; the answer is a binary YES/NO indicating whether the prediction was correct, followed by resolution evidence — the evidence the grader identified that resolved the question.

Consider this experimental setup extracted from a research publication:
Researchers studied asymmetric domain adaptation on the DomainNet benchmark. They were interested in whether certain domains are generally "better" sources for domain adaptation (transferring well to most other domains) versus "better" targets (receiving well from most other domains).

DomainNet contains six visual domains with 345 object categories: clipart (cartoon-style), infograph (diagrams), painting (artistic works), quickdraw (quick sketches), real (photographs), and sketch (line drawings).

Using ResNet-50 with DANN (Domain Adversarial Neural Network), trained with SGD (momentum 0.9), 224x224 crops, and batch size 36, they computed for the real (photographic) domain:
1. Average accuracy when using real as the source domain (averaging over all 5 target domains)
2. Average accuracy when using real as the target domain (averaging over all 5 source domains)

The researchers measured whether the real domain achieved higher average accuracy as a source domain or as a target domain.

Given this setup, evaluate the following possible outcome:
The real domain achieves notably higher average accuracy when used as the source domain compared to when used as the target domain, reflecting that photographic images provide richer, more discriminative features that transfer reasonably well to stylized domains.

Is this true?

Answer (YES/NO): NO